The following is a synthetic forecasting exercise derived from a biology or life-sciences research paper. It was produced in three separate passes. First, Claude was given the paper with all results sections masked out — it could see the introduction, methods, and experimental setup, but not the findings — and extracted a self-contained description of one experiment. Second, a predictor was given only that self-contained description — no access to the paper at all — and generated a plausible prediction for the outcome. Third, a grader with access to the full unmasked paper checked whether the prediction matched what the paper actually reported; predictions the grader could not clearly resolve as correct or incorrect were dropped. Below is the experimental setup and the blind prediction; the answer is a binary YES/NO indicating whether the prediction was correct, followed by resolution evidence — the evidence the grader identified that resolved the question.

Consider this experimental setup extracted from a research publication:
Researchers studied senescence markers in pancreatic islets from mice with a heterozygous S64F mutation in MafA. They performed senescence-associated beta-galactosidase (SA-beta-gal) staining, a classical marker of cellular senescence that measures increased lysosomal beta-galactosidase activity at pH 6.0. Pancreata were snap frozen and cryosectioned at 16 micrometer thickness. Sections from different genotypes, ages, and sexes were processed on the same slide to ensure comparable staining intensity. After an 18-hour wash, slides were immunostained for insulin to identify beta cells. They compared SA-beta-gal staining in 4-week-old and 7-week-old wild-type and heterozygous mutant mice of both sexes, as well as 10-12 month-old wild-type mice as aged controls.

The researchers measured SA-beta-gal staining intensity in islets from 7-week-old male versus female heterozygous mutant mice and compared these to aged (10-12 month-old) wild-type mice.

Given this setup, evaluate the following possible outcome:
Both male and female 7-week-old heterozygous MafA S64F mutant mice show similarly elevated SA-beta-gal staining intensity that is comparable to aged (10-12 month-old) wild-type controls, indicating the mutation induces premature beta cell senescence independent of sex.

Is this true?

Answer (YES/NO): NO